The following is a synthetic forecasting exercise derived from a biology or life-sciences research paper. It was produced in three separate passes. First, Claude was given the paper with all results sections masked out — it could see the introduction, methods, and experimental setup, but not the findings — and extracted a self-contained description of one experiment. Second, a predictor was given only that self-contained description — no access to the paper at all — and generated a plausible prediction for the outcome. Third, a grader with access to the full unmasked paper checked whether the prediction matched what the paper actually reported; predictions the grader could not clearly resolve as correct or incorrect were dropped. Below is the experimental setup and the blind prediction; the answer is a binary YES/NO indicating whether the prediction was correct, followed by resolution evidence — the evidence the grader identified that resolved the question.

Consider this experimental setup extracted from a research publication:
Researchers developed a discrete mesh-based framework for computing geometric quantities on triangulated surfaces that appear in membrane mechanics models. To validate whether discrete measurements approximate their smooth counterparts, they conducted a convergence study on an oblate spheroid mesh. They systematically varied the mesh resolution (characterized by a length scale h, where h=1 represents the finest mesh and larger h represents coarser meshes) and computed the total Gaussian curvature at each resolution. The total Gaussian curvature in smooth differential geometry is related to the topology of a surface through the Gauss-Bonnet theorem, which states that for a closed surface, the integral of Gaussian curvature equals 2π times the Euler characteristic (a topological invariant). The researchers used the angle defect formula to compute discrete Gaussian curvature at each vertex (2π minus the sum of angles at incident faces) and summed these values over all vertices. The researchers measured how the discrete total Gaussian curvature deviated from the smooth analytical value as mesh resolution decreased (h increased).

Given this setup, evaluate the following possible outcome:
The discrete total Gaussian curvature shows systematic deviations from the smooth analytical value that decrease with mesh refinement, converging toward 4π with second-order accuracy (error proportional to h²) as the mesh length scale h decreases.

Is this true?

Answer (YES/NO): NO